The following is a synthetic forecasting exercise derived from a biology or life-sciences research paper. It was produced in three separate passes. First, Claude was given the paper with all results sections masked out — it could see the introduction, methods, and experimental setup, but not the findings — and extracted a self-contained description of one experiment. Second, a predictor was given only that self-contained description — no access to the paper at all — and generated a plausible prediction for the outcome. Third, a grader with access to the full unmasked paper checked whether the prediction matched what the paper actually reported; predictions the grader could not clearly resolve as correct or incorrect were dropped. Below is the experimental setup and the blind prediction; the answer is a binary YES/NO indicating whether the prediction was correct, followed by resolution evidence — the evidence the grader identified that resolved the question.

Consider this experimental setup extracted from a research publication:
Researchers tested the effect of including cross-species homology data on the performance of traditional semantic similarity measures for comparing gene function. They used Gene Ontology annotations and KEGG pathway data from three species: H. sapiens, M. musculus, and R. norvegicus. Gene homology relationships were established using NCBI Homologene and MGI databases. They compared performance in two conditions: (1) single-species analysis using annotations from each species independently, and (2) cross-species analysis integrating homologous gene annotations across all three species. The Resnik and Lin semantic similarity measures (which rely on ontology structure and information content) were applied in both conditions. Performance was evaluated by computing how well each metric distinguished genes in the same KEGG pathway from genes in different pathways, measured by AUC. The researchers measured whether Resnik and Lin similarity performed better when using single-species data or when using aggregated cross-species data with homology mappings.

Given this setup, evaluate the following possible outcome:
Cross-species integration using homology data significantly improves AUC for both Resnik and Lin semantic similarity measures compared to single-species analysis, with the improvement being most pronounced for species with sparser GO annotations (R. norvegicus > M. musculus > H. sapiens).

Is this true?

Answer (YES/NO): NO